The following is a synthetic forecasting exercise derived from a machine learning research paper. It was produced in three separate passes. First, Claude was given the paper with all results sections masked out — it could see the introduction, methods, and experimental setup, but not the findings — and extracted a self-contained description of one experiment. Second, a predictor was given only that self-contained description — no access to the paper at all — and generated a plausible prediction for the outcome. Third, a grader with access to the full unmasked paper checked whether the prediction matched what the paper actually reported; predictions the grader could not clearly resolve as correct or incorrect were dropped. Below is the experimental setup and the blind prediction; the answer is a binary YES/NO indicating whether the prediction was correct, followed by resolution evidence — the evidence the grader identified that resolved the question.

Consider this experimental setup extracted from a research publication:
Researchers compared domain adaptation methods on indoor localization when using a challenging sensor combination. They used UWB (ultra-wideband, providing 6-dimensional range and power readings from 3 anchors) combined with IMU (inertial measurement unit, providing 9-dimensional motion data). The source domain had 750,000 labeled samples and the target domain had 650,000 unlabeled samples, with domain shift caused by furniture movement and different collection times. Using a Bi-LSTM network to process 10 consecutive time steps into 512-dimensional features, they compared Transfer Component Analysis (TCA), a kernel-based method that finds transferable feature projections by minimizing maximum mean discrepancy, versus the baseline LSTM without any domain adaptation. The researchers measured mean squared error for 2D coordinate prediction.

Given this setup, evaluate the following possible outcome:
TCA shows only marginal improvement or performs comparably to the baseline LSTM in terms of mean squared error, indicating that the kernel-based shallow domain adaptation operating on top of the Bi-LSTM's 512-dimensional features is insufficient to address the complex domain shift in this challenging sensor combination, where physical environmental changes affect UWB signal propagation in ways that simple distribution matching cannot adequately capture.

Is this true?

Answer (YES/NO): YES